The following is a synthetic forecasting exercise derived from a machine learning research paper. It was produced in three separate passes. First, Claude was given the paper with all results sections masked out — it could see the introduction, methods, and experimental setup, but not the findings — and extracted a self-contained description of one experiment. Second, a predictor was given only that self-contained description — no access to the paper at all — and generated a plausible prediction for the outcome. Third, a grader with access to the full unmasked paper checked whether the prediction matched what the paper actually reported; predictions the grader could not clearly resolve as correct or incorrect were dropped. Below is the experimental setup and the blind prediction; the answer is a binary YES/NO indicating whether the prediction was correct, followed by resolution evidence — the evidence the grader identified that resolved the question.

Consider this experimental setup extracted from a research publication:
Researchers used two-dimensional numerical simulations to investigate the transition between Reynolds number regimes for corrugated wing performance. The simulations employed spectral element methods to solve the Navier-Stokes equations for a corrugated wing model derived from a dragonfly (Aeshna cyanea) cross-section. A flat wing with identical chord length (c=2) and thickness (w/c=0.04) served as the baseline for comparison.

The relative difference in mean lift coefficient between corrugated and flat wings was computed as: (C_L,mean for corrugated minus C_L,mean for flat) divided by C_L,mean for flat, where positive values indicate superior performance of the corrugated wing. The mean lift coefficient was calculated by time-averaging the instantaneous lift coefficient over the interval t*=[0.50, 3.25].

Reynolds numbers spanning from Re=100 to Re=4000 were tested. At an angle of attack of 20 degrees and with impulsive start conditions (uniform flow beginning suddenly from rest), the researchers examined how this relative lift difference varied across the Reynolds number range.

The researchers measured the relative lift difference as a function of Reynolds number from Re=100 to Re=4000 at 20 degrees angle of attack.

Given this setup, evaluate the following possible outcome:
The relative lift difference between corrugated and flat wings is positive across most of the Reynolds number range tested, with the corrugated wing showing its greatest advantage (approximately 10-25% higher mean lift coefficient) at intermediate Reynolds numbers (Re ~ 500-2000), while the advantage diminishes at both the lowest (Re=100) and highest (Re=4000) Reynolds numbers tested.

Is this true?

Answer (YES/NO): NO